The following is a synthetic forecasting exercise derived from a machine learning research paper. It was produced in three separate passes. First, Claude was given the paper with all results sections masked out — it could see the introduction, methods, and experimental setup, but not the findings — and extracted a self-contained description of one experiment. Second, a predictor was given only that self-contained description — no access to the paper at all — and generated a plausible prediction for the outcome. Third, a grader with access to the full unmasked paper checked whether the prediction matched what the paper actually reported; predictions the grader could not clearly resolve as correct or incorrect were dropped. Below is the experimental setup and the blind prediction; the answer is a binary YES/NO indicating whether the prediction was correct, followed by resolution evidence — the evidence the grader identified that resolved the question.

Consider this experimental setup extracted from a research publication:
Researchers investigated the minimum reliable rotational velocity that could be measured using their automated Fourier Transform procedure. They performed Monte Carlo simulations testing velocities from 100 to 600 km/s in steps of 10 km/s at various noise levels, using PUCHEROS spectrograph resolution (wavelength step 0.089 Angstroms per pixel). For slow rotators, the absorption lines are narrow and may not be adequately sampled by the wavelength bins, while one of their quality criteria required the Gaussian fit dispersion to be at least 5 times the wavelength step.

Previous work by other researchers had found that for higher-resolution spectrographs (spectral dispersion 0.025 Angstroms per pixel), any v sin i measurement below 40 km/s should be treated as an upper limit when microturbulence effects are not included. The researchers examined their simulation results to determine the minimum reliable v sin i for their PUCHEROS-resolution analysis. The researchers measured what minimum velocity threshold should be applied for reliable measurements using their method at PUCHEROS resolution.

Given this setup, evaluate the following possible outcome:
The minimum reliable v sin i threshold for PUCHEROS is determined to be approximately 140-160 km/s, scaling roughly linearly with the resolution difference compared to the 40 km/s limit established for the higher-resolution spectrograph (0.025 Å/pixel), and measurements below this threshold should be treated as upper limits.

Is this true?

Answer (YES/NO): NO